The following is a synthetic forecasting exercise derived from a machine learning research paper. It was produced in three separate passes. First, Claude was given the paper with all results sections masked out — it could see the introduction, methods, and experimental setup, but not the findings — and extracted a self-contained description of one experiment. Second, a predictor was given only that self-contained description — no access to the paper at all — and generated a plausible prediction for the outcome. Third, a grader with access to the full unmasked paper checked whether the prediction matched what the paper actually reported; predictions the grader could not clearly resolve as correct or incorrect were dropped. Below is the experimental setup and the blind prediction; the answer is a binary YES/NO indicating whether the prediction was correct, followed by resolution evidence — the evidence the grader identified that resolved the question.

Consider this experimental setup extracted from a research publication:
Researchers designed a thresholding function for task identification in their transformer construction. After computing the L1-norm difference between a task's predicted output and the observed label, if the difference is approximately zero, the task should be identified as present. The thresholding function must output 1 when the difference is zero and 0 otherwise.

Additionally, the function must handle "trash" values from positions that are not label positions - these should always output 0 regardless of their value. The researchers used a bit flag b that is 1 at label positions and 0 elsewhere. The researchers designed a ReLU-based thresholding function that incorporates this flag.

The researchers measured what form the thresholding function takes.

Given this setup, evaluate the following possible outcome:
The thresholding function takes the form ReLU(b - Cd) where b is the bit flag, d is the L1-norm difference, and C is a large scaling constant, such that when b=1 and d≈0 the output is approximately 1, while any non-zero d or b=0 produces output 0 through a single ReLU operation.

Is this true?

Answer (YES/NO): YES